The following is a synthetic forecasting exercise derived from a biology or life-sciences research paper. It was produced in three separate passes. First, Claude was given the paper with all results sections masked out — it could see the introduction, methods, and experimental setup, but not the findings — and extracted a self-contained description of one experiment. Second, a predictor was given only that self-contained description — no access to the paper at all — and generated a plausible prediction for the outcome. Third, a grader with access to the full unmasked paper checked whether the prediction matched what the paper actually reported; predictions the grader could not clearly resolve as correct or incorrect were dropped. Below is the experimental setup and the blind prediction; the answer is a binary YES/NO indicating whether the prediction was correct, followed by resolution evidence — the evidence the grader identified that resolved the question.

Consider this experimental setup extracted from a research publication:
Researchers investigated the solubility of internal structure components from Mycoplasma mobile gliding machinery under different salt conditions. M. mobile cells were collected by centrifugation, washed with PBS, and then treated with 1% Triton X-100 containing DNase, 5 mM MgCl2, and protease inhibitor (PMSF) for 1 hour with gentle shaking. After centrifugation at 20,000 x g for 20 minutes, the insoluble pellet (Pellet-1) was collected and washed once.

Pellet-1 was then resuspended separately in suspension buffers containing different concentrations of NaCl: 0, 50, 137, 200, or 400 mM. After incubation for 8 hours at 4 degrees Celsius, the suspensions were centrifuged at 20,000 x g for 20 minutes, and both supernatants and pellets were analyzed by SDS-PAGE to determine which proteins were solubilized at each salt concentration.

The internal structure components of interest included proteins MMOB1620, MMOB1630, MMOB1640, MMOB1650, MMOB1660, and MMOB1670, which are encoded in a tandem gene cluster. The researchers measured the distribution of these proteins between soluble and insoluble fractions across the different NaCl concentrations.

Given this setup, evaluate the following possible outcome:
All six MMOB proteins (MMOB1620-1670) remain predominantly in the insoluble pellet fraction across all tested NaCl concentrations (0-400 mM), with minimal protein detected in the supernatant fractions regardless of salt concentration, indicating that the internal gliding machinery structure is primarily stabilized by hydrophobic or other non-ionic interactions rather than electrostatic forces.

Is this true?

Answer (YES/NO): NO